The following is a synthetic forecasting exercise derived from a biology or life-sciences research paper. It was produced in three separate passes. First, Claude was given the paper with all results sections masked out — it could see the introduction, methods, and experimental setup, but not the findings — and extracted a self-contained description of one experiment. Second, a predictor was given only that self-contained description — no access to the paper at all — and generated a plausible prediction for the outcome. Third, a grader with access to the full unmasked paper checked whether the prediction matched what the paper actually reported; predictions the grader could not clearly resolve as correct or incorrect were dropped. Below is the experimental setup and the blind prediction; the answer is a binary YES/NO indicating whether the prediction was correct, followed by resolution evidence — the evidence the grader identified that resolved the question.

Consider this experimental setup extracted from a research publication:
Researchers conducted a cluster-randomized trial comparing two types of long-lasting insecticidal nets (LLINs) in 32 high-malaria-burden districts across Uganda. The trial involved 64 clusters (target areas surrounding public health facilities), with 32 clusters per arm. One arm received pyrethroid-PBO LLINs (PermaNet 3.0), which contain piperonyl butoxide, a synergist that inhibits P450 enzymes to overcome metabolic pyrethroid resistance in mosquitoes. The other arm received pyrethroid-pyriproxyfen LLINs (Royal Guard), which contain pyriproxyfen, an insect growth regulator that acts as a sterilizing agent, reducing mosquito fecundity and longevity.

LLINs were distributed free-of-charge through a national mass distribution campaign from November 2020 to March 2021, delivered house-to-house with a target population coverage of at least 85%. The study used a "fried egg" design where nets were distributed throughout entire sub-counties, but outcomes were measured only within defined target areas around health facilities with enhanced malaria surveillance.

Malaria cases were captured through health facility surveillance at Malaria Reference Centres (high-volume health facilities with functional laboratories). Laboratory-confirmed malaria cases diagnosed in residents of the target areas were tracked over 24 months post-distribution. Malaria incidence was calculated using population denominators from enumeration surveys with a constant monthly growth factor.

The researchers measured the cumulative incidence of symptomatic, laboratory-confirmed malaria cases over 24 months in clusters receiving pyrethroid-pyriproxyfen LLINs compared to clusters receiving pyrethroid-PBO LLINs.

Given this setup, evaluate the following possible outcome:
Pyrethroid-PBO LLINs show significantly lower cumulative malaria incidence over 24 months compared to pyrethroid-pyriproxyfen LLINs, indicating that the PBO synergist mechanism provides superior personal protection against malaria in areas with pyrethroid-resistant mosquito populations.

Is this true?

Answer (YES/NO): NO